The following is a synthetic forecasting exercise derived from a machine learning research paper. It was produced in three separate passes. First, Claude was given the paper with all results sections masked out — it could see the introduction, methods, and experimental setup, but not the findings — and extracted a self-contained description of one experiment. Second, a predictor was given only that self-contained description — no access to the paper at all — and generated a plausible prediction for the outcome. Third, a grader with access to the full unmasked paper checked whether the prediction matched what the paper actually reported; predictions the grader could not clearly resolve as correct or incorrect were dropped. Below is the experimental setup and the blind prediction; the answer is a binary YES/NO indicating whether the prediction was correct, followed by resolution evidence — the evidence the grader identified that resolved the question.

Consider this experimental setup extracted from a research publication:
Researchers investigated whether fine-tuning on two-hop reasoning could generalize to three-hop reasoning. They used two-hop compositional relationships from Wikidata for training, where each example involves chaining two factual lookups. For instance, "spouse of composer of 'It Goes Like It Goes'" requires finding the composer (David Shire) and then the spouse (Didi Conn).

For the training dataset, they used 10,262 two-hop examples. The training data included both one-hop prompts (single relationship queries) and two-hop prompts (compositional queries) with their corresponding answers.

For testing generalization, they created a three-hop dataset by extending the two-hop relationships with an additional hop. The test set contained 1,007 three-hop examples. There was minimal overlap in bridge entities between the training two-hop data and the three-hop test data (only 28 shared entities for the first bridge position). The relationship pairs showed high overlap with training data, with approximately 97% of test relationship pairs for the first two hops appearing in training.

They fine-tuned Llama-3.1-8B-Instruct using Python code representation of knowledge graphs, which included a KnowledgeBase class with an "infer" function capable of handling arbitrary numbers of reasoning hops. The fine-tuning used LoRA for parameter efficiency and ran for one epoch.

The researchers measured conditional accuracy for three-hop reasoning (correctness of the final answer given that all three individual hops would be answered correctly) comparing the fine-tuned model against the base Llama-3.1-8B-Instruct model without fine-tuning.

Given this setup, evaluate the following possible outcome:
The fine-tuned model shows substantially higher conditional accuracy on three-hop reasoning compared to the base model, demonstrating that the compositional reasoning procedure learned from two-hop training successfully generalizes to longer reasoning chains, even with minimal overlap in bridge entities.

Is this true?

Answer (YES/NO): YES